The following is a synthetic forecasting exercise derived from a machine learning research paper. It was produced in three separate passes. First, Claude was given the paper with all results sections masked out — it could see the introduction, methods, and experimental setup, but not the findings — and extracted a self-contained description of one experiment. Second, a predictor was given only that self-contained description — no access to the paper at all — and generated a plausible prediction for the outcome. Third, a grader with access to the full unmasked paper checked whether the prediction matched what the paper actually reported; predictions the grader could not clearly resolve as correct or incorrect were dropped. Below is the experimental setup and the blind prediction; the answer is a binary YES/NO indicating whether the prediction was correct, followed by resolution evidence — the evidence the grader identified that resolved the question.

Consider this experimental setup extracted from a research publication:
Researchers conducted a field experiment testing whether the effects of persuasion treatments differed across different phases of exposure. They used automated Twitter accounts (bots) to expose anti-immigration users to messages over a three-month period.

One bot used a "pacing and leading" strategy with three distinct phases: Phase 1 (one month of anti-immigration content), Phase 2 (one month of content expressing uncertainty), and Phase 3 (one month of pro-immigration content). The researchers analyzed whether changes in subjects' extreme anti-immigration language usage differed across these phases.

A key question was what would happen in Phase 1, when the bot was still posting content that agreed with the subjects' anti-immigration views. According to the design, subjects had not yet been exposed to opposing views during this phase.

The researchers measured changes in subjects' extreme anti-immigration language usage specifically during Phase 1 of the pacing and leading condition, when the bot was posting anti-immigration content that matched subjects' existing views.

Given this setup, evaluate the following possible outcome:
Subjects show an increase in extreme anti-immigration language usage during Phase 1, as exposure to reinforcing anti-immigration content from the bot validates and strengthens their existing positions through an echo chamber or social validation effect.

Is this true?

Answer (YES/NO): NO